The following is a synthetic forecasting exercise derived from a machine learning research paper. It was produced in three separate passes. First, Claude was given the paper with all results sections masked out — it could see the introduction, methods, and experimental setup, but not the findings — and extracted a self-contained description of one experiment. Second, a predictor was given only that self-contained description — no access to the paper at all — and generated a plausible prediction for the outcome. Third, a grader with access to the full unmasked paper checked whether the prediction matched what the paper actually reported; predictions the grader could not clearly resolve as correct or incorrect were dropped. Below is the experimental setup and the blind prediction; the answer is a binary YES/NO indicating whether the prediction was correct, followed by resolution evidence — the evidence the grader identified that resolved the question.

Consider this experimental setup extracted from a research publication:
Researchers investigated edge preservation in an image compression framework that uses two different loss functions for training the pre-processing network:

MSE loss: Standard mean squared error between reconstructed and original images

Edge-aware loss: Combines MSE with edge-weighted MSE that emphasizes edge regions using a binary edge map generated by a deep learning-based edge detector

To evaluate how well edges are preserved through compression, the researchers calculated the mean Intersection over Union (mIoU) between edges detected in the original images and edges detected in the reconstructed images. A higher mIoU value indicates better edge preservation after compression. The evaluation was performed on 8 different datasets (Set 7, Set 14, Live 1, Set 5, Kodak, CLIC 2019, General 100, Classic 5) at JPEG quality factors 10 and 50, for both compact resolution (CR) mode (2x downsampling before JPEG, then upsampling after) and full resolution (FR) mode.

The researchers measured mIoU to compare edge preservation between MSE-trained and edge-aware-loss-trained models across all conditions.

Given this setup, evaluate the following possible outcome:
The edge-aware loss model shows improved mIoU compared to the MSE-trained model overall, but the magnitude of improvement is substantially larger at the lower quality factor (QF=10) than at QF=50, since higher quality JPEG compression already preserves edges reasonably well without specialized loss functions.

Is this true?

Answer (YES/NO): NO